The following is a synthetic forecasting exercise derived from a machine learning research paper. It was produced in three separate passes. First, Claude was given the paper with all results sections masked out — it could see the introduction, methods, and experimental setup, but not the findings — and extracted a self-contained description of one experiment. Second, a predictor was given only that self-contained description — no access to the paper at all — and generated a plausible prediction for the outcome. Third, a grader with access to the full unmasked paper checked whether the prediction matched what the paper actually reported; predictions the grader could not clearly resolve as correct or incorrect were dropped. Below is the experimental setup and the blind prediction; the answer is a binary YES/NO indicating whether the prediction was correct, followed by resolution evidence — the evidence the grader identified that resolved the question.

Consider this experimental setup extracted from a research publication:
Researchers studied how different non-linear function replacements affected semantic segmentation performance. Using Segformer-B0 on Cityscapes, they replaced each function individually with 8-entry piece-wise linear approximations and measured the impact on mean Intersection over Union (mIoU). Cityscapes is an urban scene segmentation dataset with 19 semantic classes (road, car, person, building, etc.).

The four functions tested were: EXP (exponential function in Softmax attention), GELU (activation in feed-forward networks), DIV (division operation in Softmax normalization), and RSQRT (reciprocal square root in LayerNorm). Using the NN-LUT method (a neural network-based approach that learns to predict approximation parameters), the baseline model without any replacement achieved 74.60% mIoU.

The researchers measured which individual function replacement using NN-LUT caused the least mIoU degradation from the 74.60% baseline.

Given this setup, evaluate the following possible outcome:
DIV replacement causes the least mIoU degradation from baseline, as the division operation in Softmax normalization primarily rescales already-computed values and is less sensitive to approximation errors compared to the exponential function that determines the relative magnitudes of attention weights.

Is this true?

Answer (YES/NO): YES